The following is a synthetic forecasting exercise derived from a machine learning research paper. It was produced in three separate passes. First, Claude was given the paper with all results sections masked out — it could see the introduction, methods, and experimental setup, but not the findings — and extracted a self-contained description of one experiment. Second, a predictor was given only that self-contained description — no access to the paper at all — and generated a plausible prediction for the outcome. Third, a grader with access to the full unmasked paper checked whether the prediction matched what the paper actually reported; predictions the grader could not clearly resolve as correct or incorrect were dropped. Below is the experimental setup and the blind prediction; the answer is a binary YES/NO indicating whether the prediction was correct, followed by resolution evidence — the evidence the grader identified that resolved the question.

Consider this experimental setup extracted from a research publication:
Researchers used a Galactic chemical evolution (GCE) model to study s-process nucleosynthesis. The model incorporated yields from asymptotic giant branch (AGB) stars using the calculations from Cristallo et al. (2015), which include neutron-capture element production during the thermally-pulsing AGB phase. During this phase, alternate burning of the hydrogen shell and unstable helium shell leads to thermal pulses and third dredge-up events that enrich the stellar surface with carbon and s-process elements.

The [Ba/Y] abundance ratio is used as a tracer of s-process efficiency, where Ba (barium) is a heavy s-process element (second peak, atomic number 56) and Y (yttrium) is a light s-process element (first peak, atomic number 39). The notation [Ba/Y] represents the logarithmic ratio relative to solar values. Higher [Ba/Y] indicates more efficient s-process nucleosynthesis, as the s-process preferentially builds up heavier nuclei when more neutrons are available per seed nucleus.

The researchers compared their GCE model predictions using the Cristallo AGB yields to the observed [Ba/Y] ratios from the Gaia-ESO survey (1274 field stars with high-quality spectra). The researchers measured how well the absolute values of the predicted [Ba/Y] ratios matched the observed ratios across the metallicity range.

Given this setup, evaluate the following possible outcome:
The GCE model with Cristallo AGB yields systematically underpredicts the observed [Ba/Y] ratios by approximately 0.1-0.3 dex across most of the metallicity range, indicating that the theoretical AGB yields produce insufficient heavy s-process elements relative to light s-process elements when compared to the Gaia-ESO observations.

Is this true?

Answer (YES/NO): NO